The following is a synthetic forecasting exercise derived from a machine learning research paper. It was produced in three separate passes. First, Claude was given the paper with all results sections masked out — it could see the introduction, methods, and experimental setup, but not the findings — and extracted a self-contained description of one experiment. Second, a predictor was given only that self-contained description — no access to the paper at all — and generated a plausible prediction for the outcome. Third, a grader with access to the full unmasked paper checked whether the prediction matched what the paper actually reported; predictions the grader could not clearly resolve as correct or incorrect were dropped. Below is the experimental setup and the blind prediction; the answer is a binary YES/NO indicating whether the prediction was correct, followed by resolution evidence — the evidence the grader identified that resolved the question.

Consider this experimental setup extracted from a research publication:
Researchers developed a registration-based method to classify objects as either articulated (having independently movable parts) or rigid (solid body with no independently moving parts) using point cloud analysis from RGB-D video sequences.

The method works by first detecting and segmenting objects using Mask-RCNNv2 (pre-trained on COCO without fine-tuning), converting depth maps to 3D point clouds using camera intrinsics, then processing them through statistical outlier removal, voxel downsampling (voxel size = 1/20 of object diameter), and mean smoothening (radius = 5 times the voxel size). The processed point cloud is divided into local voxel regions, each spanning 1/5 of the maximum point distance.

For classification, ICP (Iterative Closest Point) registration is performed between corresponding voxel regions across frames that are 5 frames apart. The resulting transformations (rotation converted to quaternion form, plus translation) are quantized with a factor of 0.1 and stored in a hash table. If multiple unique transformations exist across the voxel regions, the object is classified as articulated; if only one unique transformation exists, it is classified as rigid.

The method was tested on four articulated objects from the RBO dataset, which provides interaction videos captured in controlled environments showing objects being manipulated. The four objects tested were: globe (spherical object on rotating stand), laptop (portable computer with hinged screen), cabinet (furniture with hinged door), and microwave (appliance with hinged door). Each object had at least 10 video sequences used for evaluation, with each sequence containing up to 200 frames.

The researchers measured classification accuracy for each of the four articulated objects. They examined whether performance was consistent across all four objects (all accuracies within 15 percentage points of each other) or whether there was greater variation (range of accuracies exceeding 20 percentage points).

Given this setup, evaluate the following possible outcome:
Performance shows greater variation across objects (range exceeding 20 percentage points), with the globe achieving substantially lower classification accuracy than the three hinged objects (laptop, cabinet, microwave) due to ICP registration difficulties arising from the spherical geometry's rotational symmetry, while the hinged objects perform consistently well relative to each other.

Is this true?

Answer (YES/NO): NO